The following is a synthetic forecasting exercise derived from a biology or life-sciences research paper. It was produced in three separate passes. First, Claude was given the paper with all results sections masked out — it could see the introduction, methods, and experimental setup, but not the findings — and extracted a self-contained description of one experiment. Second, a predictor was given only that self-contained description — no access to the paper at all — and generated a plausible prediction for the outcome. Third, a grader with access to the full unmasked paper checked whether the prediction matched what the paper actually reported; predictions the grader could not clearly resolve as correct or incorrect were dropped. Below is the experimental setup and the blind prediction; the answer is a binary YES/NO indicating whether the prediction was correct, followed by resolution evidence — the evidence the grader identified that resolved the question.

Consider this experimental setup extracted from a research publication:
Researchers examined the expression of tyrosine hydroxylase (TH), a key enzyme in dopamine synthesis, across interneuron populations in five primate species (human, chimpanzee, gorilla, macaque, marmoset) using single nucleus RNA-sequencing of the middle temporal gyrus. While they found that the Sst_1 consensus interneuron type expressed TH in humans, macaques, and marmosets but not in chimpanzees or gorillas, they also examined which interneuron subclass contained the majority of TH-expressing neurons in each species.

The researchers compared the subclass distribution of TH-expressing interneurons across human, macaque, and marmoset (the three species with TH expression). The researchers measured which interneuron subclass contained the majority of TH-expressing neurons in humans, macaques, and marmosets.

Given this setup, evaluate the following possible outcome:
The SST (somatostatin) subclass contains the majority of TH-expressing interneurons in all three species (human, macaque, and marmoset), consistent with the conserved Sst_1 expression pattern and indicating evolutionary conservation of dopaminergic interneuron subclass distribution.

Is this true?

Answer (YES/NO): NO